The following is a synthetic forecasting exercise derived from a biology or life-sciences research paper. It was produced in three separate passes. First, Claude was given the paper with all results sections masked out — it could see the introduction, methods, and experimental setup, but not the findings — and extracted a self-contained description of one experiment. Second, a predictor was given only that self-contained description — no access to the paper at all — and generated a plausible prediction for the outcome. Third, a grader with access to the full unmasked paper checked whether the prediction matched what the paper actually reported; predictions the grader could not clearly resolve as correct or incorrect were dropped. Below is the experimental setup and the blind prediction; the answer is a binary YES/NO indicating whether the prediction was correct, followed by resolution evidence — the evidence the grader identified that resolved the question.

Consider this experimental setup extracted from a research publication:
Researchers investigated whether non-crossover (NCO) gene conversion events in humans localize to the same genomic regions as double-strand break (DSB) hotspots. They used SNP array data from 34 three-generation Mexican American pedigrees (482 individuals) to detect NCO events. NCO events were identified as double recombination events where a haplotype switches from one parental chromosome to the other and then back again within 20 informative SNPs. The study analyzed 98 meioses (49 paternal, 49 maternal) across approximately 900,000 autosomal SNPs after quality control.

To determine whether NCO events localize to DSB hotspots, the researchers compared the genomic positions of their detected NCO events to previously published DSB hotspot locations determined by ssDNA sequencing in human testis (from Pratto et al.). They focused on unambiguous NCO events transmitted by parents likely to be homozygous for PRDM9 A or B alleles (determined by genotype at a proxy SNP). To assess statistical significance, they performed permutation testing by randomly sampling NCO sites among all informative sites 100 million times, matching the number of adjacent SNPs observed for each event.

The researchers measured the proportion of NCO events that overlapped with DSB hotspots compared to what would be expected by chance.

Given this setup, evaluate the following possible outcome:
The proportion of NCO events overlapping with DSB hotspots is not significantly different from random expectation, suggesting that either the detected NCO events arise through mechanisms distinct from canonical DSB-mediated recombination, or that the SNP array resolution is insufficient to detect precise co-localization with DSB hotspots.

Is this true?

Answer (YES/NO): NO